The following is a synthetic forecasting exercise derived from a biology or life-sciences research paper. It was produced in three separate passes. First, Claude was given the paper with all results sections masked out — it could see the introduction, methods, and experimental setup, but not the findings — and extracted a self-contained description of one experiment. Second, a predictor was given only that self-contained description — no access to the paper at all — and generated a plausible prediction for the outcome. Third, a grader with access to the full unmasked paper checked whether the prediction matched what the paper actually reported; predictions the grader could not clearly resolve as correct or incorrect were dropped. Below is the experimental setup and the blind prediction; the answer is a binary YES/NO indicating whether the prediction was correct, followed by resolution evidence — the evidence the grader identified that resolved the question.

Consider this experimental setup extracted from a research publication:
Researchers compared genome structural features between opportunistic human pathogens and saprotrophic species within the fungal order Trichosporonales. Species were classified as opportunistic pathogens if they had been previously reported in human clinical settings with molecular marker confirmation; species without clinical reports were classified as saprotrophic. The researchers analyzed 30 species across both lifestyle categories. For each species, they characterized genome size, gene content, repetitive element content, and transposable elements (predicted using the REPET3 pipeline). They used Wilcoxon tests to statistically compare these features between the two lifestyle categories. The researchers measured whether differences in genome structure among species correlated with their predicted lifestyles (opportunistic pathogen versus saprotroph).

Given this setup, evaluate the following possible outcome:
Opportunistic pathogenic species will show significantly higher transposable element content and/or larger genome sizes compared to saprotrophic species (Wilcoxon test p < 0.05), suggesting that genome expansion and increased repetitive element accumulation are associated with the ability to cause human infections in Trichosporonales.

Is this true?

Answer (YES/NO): NO